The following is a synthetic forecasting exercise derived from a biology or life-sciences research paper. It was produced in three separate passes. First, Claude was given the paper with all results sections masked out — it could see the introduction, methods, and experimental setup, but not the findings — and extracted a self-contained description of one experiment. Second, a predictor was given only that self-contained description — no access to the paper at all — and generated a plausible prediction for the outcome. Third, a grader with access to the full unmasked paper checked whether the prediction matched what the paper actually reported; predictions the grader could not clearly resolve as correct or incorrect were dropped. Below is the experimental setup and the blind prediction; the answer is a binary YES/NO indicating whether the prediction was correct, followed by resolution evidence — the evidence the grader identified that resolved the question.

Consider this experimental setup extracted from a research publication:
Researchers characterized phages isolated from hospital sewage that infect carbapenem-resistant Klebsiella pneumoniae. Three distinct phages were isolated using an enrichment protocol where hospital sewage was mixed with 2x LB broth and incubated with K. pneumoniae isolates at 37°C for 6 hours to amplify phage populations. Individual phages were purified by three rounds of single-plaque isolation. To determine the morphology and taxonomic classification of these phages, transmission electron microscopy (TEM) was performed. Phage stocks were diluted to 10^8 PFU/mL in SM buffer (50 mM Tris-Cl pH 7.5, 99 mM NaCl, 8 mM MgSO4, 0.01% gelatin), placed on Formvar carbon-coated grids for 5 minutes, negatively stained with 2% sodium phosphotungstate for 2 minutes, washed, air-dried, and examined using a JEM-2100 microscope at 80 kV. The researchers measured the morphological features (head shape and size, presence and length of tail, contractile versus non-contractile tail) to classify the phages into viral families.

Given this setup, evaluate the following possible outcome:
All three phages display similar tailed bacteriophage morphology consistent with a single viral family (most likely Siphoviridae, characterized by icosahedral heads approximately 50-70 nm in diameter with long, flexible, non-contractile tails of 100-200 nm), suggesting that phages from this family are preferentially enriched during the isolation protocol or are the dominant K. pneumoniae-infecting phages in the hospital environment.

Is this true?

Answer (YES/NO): NO